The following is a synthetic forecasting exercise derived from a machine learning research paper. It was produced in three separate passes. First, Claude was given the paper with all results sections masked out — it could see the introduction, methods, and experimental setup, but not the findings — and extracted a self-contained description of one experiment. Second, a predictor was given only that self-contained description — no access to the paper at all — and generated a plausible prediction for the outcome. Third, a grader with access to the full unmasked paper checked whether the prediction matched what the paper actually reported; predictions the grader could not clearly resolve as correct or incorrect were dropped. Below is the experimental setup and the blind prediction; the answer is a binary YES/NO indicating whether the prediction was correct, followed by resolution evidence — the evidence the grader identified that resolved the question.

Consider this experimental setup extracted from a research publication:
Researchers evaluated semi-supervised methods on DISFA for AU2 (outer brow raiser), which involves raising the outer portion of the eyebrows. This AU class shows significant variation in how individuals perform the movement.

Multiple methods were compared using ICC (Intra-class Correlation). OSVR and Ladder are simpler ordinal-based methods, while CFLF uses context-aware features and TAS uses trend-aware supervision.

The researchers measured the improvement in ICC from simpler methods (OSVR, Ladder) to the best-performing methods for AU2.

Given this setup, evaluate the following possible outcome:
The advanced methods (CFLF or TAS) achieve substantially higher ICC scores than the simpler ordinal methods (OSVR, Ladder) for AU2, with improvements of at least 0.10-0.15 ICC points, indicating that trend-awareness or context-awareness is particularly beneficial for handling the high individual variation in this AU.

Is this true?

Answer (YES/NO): YES